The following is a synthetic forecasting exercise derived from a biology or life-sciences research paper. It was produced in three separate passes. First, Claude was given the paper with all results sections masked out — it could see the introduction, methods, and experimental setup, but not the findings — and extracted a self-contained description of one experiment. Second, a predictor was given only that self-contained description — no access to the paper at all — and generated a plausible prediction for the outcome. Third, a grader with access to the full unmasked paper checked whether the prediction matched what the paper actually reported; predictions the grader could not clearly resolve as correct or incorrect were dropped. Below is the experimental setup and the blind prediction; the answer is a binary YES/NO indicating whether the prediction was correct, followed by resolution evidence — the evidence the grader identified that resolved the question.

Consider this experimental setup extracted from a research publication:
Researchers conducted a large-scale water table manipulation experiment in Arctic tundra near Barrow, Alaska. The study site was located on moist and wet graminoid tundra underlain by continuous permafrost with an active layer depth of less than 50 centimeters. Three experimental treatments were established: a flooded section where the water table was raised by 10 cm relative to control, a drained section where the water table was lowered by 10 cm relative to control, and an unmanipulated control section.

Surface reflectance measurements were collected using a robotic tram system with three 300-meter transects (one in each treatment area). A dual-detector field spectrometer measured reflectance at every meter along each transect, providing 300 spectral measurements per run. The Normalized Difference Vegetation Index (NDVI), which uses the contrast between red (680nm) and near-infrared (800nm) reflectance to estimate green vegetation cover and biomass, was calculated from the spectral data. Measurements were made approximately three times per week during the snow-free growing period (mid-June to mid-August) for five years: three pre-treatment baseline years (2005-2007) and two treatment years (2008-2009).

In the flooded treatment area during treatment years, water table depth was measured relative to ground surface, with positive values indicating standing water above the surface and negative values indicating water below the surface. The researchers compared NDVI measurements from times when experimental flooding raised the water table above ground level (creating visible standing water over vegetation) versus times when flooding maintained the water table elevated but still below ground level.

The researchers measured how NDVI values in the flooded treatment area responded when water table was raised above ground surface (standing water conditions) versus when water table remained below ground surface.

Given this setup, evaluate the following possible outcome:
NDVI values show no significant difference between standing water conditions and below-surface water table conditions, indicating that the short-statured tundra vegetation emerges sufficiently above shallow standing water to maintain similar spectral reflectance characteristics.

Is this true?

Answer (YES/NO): NO